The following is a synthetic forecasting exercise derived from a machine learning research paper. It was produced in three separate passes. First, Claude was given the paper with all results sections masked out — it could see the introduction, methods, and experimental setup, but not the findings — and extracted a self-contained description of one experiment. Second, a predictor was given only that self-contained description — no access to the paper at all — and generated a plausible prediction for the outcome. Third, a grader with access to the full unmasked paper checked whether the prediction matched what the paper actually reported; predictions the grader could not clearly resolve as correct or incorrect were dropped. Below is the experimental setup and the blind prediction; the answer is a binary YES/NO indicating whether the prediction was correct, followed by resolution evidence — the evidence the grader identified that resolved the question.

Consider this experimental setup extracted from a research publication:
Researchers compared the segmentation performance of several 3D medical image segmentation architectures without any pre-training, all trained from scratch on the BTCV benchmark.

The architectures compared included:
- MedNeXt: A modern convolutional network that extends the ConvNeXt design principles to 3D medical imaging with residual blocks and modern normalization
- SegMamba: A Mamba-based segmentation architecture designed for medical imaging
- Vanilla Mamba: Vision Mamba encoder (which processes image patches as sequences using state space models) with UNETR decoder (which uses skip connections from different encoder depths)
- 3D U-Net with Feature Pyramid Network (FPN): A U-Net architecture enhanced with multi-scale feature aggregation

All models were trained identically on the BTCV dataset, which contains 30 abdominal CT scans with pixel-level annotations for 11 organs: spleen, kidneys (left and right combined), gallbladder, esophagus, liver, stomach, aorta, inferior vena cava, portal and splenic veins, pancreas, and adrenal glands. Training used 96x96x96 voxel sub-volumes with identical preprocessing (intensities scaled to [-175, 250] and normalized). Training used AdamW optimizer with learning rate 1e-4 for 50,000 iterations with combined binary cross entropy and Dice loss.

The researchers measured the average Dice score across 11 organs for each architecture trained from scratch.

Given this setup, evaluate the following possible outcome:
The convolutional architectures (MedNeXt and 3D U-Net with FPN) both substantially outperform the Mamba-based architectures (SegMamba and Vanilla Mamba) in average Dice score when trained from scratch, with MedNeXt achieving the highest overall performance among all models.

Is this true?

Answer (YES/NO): NO